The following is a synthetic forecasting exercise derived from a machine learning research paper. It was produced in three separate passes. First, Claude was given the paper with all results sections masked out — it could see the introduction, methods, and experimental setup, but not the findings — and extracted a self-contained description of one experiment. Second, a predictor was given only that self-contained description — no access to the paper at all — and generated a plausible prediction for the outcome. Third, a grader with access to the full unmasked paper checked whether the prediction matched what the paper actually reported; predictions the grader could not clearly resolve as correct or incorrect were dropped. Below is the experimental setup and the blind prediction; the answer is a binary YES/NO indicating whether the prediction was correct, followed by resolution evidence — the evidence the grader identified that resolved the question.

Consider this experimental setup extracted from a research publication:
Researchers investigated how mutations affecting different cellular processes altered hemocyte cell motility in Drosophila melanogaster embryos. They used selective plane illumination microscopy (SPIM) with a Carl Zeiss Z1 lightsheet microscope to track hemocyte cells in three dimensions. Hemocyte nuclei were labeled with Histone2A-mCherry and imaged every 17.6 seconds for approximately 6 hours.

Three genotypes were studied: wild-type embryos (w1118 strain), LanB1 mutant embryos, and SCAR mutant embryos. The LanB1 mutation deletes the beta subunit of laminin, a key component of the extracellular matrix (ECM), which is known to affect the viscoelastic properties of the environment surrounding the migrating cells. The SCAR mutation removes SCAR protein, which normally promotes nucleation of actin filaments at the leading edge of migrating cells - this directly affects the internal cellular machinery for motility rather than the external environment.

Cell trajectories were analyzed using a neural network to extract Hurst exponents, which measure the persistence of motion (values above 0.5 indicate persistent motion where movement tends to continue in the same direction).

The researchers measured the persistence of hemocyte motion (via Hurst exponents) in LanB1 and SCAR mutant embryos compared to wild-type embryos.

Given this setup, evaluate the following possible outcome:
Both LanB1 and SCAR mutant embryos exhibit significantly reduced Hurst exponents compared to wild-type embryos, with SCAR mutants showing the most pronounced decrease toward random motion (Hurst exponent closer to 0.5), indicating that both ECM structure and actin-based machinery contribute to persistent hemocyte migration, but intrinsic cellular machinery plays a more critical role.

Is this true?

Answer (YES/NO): NO